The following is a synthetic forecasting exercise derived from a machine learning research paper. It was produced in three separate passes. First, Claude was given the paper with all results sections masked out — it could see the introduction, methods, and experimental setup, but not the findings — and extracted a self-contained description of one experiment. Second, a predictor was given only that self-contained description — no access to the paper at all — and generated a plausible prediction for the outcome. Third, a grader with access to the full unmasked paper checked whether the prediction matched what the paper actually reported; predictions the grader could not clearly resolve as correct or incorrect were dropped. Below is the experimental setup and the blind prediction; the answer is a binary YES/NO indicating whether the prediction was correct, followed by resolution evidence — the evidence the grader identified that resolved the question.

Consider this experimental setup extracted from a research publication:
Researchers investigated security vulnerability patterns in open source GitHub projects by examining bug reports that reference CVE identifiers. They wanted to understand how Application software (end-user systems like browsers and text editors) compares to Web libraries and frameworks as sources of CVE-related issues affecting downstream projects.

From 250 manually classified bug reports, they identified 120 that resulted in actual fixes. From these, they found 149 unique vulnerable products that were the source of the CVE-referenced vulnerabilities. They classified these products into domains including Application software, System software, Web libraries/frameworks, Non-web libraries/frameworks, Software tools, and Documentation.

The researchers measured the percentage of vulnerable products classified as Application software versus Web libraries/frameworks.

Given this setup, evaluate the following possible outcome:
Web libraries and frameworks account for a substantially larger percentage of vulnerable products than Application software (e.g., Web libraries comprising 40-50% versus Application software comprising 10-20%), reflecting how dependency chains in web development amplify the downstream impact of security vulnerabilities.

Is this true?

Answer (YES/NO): NO